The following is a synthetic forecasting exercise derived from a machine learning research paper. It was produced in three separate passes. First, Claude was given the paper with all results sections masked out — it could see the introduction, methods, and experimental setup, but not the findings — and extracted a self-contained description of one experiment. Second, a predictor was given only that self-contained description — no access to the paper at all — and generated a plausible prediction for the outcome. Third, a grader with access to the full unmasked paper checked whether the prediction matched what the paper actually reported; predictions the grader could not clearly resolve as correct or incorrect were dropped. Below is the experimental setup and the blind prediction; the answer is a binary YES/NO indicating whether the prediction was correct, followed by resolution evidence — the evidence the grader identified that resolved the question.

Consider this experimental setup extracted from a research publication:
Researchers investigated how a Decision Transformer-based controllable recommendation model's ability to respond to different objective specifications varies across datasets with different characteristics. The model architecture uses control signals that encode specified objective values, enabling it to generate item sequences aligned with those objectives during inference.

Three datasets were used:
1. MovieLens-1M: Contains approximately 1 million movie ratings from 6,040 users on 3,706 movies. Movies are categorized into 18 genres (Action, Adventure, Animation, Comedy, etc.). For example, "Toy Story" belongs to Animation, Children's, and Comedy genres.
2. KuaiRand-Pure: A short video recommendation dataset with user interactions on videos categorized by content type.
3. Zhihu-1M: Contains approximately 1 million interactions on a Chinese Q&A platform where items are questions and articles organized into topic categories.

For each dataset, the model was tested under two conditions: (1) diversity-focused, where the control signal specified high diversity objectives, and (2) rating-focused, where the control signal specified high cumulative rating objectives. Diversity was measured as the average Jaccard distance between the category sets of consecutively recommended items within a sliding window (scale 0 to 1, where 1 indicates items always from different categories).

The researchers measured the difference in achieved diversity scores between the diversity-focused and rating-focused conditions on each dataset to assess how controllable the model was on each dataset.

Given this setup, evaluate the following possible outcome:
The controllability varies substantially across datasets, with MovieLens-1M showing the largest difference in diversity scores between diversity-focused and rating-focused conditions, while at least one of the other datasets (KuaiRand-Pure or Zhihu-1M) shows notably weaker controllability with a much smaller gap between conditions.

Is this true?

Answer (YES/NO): NO